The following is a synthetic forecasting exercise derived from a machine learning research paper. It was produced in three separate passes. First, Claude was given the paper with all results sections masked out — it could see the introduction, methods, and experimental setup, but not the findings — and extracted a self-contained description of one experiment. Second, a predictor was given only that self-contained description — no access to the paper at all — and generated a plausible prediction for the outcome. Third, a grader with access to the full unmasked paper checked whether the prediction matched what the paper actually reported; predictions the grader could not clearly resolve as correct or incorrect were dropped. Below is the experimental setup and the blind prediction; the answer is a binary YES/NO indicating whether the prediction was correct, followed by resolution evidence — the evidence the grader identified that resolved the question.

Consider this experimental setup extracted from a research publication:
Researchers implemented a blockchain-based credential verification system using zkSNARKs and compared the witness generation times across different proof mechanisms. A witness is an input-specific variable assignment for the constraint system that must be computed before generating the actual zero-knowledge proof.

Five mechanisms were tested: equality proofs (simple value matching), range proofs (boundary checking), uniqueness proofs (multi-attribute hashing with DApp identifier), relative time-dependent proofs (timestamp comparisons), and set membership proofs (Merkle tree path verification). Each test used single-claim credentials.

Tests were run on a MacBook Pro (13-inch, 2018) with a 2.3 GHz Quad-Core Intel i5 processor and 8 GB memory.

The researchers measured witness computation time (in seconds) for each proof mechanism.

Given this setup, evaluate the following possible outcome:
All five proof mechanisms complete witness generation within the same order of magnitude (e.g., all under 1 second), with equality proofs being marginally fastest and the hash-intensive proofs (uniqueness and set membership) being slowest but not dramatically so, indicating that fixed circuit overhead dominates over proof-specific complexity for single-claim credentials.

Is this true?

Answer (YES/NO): NO